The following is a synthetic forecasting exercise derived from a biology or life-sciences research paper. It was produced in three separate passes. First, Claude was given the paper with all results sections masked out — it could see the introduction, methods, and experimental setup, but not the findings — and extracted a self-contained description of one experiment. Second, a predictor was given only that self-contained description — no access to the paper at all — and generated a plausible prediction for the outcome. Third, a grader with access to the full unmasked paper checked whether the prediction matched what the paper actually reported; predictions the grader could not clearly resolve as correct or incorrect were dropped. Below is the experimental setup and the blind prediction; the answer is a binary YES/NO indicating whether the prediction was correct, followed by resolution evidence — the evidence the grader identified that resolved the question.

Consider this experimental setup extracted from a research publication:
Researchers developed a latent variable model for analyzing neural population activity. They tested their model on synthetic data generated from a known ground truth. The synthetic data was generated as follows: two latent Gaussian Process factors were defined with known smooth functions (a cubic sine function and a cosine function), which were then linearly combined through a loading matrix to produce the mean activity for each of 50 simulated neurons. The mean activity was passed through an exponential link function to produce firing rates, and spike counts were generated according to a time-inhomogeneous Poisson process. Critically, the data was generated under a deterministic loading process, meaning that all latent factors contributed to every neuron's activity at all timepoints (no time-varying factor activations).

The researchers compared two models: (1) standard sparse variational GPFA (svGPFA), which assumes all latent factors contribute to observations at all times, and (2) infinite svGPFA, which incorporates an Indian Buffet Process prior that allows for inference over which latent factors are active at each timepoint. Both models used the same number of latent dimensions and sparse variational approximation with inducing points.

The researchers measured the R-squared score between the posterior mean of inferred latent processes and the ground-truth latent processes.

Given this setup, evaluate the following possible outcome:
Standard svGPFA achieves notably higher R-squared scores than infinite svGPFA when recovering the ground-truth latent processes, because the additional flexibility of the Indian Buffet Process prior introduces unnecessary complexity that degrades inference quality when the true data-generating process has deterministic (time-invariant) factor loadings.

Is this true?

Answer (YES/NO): NO